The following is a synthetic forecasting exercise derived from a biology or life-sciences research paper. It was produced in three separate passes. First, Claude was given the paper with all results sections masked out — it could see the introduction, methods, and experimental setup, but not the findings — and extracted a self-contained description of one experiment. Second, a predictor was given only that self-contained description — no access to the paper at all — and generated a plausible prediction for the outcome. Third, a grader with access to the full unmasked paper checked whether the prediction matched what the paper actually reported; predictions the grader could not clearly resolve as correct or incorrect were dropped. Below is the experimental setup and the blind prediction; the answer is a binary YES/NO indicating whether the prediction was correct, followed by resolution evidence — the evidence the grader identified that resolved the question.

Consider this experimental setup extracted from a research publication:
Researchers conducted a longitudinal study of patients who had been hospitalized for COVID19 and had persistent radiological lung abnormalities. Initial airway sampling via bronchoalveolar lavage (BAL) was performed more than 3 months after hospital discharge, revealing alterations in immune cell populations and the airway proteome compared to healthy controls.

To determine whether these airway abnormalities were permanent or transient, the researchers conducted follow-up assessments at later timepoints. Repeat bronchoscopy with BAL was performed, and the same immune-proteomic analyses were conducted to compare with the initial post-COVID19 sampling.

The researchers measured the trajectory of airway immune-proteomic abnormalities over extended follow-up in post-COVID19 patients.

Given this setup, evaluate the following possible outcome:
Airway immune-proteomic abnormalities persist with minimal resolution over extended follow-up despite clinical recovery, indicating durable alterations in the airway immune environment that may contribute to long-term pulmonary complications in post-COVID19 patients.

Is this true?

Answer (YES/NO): NO